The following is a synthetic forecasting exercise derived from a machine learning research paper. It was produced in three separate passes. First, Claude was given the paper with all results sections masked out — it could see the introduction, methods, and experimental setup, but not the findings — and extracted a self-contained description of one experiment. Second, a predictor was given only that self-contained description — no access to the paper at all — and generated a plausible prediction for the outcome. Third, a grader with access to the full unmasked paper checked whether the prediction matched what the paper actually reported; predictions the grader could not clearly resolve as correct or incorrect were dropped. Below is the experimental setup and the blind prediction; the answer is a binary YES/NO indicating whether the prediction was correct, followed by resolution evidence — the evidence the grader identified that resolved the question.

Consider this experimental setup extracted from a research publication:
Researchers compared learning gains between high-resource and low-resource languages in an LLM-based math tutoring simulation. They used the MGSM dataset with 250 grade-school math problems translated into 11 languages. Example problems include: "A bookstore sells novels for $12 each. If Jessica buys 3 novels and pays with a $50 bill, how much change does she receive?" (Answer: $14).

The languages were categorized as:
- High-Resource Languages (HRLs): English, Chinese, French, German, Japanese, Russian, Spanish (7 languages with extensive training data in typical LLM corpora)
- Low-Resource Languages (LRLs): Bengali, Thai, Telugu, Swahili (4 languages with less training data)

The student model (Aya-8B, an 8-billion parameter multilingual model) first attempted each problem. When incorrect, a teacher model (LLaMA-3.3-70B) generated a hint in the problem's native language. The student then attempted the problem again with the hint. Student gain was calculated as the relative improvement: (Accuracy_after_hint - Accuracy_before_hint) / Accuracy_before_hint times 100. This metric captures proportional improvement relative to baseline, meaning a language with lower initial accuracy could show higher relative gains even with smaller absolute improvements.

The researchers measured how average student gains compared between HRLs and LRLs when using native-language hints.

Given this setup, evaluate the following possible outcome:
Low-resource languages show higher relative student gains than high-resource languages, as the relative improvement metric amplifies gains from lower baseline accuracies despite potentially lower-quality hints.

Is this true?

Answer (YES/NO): YES